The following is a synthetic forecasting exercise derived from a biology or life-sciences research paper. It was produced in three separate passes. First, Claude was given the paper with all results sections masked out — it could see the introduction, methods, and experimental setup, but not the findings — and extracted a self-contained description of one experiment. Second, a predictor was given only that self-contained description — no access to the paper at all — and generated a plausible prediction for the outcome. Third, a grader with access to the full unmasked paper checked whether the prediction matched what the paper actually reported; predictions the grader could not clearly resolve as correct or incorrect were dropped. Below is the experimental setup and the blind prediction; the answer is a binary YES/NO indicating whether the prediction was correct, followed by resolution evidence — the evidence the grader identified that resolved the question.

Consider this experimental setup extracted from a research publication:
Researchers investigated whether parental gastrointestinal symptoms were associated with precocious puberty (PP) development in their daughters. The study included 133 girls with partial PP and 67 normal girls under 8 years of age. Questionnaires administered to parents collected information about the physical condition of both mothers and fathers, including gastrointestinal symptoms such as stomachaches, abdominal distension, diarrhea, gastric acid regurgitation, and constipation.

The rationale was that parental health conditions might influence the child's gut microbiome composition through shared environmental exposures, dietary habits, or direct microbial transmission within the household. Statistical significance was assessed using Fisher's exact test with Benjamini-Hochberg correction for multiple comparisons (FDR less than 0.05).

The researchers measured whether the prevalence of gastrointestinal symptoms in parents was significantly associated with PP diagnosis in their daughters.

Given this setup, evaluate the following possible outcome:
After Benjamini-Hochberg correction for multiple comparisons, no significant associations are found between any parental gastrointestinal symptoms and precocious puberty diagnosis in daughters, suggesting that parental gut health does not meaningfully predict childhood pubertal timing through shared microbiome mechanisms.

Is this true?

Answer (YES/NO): YES